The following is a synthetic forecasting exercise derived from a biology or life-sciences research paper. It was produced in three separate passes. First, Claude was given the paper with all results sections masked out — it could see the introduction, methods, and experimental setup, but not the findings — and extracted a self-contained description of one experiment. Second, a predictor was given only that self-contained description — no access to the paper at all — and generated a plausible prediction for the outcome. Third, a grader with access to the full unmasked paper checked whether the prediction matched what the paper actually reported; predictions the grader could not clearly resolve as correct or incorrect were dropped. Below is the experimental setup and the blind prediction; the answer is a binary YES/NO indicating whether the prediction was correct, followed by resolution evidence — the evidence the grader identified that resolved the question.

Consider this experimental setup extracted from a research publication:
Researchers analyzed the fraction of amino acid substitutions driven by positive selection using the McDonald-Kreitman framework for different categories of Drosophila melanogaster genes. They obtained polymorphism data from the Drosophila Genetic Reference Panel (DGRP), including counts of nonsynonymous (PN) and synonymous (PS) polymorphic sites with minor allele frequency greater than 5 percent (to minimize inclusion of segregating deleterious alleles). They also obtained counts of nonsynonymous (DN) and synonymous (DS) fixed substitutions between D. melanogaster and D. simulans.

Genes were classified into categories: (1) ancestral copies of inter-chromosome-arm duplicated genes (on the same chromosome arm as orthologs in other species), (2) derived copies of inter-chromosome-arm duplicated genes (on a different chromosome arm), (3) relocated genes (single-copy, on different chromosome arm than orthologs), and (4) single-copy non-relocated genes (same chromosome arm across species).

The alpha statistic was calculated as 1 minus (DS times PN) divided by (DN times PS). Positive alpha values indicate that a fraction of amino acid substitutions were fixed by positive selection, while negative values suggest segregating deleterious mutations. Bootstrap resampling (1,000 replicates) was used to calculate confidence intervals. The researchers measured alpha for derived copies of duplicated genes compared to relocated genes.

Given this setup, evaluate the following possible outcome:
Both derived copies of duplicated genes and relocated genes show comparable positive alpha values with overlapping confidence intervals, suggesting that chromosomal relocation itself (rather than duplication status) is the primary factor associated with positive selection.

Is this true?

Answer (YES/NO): NO